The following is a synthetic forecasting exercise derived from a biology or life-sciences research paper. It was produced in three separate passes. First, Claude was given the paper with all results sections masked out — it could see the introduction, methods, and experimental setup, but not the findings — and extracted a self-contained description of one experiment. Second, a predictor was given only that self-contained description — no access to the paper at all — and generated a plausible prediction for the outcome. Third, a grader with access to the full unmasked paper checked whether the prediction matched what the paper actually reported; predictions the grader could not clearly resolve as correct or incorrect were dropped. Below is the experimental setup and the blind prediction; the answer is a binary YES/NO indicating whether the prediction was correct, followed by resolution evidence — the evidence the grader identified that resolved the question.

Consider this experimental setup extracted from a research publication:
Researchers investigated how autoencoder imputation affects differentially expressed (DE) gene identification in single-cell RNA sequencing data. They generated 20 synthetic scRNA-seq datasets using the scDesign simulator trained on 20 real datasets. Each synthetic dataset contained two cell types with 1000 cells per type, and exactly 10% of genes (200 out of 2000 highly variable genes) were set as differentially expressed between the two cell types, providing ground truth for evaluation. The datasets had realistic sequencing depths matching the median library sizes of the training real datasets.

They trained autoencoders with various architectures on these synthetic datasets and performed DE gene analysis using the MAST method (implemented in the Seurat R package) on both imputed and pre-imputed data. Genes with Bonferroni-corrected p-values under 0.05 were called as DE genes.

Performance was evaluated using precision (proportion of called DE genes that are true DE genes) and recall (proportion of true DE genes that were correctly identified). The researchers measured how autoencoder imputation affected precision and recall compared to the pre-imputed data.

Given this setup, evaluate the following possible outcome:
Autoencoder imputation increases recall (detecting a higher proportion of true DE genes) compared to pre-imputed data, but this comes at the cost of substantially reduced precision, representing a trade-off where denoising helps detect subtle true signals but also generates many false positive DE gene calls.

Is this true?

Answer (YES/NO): NO